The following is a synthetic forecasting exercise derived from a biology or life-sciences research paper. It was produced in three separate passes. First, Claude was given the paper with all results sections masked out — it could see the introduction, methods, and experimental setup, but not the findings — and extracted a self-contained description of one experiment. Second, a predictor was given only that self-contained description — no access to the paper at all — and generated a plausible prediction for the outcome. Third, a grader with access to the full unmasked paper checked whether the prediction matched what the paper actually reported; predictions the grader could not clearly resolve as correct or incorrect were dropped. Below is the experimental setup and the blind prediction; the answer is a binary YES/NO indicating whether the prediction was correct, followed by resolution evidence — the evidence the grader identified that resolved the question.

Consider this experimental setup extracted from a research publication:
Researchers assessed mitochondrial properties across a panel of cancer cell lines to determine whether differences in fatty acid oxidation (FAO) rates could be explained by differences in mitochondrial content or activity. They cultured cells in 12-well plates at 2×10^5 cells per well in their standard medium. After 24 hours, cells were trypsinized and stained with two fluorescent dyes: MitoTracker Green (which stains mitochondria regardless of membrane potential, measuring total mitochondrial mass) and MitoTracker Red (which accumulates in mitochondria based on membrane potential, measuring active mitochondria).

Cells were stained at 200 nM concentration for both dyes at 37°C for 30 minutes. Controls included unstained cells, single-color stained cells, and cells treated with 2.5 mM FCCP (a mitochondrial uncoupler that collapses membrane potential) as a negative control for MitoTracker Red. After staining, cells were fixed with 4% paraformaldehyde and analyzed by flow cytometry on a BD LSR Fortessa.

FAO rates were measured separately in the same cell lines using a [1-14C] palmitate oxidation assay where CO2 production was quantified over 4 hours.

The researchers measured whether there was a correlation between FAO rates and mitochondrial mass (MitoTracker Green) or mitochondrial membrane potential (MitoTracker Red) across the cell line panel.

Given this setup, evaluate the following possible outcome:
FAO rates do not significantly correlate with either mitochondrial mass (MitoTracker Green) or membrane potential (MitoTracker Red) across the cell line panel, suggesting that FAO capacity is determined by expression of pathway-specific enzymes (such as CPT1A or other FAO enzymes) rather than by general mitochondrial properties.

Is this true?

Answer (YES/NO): NO